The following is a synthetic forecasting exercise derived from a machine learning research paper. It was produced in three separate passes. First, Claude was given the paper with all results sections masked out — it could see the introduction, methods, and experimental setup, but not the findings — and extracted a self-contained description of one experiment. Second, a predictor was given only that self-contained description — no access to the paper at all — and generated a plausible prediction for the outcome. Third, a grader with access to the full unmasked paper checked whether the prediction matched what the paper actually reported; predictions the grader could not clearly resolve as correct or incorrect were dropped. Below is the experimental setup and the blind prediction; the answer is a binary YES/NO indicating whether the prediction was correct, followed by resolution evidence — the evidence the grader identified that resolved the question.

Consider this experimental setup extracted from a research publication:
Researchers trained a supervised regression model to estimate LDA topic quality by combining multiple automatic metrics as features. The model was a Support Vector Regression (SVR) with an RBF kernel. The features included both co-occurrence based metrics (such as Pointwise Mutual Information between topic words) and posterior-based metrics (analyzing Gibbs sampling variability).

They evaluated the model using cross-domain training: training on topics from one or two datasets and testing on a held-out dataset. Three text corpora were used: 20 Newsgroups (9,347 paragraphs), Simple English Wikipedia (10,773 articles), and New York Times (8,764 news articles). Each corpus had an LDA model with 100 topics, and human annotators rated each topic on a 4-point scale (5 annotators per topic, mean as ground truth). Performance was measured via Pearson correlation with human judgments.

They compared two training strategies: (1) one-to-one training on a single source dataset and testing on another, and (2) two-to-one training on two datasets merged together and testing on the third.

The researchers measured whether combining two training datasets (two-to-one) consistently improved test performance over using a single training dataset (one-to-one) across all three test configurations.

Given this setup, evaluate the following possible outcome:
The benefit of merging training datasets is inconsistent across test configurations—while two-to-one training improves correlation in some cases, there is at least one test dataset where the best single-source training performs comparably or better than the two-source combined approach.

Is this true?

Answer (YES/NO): YES